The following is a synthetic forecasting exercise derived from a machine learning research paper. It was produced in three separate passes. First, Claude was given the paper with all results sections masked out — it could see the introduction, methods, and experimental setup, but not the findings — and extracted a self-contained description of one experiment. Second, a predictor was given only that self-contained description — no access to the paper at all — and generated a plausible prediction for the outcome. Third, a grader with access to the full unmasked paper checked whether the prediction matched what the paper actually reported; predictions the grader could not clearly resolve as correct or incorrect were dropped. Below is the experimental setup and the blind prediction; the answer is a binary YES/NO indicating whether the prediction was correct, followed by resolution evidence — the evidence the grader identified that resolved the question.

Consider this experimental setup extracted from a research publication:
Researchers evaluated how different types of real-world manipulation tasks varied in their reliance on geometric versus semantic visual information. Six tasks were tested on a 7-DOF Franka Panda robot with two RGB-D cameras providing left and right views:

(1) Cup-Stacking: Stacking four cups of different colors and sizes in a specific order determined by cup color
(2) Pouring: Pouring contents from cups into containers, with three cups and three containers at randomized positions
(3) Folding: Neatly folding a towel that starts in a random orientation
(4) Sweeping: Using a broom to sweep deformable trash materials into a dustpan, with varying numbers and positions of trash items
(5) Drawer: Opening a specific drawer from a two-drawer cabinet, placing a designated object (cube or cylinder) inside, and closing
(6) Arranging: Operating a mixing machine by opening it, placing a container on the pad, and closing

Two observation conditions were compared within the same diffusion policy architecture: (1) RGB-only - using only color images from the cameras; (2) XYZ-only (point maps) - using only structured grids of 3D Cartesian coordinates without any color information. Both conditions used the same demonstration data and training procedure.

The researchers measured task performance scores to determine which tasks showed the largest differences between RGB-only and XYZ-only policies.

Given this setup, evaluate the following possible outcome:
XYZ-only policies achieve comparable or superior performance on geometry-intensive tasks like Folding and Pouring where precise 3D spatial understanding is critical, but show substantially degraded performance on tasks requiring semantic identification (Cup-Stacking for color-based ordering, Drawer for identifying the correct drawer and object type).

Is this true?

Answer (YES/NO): NO